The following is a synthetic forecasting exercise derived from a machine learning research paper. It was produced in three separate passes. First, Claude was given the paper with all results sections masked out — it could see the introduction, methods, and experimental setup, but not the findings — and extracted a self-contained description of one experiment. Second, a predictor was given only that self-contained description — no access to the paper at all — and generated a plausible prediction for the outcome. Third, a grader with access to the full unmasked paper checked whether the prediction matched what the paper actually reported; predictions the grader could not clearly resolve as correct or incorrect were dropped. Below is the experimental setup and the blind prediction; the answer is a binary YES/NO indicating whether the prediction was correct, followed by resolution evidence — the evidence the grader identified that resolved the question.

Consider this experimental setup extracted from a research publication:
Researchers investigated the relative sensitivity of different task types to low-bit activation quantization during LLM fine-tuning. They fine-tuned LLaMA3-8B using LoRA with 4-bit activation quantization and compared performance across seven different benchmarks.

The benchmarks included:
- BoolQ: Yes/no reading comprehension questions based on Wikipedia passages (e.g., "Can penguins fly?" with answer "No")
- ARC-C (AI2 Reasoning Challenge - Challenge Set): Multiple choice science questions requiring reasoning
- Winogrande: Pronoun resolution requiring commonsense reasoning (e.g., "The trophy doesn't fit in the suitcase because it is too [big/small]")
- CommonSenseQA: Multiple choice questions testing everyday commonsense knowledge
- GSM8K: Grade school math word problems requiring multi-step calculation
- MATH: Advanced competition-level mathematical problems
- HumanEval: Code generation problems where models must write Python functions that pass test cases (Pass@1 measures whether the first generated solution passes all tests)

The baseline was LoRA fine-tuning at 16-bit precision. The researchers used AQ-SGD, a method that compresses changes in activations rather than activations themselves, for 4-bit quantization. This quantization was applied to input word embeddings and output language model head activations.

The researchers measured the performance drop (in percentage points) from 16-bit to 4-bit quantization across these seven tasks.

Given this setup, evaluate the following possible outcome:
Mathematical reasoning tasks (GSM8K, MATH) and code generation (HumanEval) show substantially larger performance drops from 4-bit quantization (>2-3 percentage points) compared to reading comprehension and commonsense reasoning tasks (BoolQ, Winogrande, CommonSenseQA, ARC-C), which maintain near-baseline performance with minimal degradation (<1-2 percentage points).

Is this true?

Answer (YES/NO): NO